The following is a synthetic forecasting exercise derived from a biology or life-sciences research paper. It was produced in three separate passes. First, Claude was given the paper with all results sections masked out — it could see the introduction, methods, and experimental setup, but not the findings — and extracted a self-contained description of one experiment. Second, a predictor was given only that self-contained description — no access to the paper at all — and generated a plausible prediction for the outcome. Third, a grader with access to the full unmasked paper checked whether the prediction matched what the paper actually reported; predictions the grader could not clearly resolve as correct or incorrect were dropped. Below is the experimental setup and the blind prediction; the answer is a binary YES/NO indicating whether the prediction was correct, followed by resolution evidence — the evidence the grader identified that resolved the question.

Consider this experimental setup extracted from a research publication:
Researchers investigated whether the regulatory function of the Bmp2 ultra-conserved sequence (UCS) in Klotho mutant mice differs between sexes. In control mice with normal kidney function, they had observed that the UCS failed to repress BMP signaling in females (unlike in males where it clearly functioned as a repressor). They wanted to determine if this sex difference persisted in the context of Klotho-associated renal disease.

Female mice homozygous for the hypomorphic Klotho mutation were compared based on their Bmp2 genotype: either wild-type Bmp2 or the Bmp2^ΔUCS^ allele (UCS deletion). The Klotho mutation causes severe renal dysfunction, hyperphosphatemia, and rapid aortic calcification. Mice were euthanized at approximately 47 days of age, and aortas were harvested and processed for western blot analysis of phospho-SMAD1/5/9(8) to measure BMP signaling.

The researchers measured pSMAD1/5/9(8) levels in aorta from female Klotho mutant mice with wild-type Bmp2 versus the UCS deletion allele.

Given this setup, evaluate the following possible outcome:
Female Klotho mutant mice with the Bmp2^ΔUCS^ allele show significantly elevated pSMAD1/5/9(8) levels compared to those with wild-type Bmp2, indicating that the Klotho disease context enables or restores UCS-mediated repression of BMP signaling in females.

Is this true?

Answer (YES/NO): YES